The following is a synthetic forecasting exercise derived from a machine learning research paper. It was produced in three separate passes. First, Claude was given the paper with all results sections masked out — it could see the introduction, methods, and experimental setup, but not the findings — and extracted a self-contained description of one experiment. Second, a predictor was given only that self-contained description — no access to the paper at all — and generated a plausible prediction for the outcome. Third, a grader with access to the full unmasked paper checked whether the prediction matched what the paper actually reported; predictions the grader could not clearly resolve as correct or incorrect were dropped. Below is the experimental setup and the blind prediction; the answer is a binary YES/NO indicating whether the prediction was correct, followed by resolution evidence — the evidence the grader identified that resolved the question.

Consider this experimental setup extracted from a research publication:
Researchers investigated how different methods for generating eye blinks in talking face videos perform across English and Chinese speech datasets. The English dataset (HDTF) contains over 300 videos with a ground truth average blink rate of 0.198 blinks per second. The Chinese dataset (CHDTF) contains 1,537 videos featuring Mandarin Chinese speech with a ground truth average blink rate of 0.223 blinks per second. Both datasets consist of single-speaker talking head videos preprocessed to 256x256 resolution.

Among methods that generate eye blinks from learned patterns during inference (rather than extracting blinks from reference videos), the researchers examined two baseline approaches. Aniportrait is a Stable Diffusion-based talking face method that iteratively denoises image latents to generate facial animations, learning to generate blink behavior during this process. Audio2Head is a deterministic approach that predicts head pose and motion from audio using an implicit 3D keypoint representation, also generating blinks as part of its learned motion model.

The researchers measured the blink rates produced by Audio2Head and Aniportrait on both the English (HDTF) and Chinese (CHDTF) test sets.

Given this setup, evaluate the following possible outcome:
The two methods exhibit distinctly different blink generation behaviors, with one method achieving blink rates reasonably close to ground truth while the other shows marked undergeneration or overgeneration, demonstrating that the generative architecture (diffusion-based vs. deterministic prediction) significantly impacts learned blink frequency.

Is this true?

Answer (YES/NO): NO